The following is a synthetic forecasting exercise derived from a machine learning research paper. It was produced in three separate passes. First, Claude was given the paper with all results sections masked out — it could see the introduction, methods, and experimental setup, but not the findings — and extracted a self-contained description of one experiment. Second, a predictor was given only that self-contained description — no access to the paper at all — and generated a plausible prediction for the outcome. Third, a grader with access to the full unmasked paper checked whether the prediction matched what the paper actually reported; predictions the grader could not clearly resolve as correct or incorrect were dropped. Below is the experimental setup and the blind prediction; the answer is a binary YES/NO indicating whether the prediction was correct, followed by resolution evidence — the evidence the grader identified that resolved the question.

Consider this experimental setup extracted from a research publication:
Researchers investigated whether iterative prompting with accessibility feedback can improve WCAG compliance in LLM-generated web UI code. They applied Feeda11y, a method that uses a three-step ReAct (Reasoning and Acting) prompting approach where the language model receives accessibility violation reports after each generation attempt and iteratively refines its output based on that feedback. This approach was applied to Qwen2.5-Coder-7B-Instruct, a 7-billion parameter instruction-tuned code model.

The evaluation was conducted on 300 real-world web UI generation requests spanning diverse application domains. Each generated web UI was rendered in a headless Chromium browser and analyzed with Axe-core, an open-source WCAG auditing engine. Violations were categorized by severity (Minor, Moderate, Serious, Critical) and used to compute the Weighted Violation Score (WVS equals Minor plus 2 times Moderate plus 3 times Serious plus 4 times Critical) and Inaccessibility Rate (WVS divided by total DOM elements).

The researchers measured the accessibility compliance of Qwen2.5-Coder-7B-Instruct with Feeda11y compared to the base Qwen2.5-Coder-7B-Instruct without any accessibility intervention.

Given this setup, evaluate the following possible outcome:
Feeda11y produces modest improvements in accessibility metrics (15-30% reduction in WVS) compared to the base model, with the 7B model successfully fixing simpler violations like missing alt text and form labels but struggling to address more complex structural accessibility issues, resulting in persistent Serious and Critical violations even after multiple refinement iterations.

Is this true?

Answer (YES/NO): NO